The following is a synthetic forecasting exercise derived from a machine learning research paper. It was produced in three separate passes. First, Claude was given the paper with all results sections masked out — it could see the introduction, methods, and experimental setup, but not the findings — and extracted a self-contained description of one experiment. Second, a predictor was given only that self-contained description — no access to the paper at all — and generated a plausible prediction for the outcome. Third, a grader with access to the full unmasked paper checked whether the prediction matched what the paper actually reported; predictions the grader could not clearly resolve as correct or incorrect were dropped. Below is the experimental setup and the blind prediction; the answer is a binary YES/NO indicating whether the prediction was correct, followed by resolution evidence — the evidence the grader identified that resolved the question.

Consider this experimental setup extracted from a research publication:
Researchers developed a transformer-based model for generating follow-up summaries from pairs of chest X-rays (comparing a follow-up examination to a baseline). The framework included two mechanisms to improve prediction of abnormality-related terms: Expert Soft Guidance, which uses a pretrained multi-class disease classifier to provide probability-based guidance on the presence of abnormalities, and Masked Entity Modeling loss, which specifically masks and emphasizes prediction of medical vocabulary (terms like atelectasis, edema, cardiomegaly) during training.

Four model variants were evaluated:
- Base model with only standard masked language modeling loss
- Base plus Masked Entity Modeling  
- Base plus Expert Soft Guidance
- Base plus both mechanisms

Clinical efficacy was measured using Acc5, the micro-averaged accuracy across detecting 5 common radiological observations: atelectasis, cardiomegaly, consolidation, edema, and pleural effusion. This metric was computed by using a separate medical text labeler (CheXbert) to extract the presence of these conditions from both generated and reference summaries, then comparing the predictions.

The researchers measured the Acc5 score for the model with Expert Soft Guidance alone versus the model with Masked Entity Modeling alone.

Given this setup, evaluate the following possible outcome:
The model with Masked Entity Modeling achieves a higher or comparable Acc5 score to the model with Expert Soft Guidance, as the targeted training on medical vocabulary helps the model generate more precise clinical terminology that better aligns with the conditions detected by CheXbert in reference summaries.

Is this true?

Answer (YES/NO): NO